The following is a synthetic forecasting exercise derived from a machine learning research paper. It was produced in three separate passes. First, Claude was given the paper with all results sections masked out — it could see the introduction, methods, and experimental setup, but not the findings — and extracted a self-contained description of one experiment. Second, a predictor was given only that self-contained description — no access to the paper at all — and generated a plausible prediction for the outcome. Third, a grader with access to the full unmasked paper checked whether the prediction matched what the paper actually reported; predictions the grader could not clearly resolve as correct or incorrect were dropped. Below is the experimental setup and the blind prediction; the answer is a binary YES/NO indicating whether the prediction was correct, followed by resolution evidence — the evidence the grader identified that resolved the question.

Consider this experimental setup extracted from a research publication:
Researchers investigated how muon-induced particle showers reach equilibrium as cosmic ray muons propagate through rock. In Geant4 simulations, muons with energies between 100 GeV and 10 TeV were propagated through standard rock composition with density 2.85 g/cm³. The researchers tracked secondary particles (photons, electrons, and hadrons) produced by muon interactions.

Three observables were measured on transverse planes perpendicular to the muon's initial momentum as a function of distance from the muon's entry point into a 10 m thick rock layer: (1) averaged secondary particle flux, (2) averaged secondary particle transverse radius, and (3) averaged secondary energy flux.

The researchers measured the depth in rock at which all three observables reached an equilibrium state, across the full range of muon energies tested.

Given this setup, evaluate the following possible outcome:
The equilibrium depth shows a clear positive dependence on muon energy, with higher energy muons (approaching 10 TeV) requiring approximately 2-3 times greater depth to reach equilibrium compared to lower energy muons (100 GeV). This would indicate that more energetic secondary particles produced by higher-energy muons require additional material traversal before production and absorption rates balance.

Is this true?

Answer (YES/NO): NO